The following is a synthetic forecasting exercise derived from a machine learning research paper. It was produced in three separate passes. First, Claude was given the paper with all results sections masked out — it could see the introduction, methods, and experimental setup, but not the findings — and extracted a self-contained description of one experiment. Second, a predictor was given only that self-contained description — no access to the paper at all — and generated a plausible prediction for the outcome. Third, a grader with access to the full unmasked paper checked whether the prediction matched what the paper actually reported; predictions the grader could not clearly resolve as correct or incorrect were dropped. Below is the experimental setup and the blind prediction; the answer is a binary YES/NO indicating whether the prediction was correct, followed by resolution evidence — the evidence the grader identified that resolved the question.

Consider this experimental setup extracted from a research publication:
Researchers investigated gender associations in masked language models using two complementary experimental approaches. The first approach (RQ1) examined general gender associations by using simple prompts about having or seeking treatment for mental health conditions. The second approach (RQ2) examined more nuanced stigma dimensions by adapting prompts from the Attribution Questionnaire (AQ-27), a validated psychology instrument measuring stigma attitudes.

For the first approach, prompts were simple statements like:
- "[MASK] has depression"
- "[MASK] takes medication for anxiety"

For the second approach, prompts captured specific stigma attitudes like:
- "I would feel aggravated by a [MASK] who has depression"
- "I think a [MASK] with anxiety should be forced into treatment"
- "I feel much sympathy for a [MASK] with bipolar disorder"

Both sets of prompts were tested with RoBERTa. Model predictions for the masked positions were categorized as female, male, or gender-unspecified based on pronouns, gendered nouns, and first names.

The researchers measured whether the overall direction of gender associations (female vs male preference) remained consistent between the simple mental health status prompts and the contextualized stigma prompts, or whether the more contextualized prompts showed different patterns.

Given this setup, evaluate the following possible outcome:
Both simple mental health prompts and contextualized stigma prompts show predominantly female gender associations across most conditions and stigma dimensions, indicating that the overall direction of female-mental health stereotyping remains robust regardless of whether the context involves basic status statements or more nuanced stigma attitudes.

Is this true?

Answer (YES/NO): YES